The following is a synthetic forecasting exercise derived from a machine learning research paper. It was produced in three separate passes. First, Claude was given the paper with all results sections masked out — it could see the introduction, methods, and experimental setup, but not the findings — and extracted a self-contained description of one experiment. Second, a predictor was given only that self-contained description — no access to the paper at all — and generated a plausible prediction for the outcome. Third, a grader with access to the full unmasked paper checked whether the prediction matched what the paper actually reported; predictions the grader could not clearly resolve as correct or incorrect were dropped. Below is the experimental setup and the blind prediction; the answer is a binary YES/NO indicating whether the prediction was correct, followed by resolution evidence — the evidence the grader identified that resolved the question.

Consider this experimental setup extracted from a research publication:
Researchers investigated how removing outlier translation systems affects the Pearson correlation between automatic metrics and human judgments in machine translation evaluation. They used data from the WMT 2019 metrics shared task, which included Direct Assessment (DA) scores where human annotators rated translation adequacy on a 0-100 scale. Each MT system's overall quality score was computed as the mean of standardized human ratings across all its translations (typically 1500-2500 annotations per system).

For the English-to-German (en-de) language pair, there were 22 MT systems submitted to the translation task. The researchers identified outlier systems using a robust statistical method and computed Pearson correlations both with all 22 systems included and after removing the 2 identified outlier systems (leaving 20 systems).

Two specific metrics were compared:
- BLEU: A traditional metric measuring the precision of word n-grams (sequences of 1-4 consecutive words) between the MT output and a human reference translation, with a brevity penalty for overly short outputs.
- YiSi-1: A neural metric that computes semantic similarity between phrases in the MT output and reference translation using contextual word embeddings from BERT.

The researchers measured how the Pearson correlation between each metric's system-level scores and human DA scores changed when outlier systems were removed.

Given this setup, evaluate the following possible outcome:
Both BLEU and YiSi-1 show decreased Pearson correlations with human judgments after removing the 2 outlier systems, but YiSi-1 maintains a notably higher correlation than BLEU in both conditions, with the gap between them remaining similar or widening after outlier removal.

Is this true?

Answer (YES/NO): YES